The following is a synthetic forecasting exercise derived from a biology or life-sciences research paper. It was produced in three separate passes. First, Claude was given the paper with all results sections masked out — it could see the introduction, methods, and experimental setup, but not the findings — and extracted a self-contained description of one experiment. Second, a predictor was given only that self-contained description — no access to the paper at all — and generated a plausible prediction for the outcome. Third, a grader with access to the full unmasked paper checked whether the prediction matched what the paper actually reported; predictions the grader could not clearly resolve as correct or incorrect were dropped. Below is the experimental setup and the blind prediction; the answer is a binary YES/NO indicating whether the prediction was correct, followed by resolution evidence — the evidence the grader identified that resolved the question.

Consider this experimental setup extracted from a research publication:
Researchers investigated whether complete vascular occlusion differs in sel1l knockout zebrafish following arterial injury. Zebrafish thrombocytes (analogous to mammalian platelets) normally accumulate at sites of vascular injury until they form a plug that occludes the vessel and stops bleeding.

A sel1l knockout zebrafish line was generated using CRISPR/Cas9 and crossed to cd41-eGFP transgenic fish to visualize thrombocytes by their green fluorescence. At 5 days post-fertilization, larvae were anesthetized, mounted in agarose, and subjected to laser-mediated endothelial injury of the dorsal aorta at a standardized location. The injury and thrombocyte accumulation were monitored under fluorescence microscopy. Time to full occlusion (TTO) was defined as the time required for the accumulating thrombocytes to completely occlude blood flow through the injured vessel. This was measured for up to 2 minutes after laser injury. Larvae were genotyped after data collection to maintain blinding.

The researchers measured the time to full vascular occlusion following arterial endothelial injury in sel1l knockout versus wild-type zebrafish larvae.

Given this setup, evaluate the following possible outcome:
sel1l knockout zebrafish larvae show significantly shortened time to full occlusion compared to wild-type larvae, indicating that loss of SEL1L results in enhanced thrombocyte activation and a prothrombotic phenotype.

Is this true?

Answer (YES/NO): NO